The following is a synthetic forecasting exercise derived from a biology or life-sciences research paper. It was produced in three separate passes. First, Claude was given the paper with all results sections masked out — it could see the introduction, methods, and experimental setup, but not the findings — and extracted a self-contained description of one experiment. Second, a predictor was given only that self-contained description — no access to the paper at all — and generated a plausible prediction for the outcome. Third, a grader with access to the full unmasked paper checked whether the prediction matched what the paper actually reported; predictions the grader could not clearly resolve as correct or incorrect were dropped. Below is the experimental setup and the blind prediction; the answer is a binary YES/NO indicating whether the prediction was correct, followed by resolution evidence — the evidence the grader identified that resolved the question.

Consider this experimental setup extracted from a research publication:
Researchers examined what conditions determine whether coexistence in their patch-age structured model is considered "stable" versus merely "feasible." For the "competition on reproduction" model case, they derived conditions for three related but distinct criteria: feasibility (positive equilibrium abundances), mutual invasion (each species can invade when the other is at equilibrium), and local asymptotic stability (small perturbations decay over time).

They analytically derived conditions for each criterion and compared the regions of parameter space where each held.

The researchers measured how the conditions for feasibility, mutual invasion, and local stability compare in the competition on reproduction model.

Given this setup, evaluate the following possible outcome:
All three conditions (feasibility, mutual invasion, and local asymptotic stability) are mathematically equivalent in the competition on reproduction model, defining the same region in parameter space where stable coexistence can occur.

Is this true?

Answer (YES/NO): NO